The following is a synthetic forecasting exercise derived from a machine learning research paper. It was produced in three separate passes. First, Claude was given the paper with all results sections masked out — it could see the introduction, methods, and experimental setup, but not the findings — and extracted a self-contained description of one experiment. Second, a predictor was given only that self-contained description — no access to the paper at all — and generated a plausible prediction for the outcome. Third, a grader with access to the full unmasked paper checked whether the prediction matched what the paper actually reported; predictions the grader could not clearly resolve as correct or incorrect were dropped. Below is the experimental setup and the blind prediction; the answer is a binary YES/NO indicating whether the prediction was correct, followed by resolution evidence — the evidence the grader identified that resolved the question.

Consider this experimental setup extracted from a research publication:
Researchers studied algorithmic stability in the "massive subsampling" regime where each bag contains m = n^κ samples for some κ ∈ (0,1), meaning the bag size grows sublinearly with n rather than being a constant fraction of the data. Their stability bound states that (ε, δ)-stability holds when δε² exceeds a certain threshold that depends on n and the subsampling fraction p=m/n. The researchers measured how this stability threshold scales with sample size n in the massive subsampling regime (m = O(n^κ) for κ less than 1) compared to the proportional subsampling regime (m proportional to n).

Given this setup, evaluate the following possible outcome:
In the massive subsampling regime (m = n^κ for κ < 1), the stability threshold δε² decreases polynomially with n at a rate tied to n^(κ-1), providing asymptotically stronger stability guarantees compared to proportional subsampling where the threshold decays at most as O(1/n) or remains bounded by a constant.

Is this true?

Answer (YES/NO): NO